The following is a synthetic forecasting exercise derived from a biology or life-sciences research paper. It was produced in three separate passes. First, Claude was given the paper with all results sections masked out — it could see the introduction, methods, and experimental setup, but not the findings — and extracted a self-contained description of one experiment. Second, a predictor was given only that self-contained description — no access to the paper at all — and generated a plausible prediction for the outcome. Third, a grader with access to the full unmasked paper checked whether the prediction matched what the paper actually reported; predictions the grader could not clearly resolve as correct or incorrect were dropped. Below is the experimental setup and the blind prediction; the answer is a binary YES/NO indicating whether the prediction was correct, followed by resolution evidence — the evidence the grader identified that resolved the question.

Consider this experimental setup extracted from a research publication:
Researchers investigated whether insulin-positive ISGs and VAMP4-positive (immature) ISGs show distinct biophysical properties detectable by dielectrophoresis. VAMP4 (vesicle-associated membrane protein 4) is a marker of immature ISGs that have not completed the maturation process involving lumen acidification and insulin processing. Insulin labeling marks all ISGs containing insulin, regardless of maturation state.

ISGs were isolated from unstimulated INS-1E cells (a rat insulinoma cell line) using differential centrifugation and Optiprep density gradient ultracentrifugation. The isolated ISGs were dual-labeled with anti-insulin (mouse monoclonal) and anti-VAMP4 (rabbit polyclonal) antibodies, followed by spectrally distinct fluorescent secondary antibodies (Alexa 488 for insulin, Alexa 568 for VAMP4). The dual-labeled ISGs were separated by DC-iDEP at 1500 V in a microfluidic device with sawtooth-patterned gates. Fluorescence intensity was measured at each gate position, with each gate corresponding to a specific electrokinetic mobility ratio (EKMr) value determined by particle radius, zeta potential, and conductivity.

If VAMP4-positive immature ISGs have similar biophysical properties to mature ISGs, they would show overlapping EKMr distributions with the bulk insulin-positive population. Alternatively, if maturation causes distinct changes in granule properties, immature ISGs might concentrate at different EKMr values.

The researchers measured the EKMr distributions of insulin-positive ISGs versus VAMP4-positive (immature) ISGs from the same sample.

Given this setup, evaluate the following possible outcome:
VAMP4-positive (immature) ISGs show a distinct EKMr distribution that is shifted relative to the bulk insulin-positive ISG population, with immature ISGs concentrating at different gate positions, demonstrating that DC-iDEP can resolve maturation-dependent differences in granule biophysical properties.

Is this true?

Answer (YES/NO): YES